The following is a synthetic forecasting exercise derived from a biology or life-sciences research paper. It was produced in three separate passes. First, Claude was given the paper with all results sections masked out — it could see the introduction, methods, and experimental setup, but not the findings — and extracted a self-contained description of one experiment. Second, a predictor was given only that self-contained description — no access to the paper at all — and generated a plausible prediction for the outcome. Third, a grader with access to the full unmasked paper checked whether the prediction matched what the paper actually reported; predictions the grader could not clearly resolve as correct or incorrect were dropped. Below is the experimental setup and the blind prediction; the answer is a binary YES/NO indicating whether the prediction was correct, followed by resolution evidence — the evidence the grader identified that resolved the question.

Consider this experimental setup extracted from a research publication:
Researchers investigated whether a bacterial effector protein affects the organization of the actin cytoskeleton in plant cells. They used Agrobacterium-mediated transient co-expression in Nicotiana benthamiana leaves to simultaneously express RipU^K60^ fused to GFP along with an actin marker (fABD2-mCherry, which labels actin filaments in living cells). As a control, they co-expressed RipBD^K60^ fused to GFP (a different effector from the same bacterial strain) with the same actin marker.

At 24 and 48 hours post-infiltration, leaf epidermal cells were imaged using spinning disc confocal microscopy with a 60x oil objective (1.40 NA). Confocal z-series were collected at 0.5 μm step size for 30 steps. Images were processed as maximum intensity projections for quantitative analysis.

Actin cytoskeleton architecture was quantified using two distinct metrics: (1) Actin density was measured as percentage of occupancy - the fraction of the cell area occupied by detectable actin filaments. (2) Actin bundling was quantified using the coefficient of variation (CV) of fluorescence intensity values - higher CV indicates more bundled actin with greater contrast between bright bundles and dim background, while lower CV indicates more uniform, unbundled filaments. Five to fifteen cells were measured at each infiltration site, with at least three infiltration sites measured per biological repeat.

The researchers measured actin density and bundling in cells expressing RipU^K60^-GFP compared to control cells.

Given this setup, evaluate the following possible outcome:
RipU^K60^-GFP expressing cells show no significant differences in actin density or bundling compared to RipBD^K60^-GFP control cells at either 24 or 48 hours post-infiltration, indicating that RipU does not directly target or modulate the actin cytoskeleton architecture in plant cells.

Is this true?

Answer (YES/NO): NO